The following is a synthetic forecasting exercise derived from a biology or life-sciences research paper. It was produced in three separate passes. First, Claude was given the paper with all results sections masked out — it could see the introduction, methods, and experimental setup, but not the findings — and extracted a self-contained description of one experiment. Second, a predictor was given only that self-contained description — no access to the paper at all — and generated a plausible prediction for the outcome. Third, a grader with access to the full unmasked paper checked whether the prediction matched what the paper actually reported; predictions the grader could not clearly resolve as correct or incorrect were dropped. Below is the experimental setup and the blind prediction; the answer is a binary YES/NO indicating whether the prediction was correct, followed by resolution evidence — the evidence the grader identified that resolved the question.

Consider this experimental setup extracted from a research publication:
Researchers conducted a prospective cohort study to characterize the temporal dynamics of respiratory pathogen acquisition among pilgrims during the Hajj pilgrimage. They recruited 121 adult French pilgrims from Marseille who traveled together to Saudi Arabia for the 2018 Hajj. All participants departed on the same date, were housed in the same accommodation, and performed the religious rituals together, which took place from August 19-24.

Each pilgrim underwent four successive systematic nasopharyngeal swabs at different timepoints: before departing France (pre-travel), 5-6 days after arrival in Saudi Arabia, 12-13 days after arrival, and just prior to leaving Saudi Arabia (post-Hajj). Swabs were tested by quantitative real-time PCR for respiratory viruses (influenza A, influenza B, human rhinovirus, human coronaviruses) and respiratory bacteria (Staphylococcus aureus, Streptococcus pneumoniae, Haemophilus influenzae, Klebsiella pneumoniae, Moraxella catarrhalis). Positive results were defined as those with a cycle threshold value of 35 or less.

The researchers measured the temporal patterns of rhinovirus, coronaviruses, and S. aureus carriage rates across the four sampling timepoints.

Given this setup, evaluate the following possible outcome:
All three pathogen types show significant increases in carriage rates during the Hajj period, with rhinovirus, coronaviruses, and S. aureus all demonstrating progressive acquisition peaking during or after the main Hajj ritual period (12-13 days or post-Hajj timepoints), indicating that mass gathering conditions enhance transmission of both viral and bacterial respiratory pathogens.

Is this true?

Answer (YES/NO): NO